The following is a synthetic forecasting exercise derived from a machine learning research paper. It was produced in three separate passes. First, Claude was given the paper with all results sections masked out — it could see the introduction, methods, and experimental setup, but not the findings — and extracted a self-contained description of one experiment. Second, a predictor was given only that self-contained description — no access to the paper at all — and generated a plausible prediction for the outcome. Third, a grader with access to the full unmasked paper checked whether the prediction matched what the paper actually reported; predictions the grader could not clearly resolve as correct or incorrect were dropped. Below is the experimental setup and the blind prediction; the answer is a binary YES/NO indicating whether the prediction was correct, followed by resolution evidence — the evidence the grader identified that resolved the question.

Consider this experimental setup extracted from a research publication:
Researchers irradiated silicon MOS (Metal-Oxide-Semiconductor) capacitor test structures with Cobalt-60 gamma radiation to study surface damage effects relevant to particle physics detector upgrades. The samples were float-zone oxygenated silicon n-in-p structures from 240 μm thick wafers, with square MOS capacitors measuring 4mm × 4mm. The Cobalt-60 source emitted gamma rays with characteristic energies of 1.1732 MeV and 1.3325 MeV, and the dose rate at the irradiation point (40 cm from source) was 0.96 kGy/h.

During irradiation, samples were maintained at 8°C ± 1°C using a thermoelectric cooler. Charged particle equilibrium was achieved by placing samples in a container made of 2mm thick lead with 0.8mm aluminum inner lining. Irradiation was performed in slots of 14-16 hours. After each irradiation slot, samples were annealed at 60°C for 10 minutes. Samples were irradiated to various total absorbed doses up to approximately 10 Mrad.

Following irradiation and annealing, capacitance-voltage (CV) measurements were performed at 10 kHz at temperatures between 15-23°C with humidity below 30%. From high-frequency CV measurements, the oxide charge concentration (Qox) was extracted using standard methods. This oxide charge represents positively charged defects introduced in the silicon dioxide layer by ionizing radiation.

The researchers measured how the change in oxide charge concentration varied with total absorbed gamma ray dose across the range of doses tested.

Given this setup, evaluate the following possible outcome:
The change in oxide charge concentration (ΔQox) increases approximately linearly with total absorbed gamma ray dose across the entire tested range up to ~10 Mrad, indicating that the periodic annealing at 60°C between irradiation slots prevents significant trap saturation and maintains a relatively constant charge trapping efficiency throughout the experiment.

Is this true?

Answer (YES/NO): NO